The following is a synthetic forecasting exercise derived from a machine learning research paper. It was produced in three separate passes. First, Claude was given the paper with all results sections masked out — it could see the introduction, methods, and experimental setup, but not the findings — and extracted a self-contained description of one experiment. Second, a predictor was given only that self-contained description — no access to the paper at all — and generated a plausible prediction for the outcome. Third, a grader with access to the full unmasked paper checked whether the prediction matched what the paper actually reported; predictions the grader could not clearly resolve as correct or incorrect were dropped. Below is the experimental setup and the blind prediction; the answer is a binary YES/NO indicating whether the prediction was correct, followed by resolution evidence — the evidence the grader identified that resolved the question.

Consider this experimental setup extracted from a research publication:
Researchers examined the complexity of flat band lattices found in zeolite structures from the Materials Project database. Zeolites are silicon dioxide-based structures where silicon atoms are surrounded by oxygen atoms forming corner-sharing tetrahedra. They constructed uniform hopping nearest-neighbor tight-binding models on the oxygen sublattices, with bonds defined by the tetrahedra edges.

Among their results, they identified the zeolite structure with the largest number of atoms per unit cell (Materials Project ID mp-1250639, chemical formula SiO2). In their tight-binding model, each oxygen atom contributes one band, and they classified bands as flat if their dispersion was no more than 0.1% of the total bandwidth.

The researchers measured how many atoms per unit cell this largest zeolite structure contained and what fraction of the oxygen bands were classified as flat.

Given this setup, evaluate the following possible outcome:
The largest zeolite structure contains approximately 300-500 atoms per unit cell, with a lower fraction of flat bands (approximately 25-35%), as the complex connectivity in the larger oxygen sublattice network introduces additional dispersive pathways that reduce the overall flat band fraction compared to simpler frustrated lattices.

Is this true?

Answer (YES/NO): NO